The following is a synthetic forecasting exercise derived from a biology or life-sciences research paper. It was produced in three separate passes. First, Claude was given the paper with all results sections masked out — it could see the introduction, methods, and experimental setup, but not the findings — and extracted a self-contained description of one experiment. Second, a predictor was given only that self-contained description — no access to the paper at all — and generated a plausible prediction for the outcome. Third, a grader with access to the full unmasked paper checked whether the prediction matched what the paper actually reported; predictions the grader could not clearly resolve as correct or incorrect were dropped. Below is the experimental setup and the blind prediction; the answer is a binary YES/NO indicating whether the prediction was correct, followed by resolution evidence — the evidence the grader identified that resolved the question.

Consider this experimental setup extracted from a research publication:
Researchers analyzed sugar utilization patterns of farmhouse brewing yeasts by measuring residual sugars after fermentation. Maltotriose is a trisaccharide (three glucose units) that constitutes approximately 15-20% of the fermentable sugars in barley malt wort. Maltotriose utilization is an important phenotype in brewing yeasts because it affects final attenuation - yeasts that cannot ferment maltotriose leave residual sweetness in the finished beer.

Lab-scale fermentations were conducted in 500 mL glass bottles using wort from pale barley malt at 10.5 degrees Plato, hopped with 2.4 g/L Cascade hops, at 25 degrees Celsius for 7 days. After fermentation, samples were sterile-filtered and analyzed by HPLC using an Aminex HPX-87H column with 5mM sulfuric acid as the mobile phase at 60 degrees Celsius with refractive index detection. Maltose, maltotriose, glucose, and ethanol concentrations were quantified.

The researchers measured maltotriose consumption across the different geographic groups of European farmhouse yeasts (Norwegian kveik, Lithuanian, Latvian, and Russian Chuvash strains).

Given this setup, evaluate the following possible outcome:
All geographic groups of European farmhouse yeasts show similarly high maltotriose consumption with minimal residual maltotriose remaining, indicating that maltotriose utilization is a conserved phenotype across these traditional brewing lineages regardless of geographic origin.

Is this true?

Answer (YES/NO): NO